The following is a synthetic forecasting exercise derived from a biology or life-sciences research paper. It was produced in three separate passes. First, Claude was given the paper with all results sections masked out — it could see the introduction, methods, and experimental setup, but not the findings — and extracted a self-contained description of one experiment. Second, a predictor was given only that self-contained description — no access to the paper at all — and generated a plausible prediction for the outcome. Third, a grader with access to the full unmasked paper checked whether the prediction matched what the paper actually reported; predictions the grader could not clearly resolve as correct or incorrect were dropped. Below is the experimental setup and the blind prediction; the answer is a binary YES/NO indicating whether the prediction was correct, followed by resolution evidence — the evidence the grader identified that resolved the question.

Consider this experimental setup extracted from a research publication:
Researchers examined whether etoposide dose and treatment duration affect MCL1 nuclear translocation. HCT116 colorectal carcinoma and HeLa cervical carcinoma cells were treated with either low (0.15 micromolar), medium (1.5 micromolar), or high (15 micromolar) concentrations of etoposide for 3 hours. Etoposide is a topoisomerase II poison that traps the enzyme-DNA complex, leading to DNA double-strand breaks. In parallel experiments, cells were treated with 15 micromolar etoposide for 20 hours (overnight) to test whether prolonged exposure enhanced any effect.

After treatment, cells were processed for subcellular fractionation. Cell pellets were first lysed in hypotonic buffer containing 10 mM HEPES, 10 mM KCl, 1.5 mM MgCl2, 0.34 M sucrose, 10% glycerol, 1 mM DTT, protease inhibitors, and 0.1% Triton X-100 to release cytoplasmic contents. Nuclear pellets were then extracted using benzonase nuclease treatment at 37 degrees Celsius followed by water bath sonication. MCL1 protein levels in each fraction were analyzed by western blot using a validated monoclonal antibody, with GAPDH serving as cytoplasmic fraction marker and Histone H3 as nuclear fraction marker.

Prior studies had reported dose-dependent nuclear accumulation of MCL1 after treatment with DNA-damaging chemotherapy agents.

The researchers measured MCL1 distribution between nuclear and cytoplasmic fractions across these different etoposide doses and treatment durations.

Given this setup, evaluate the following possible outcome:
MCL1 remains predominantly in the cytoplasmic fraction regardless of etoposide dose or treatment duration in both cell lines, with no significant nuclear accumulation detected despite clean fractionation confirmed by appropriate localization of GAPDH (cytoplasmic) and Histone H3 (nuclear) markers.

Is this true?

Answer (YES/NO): YES